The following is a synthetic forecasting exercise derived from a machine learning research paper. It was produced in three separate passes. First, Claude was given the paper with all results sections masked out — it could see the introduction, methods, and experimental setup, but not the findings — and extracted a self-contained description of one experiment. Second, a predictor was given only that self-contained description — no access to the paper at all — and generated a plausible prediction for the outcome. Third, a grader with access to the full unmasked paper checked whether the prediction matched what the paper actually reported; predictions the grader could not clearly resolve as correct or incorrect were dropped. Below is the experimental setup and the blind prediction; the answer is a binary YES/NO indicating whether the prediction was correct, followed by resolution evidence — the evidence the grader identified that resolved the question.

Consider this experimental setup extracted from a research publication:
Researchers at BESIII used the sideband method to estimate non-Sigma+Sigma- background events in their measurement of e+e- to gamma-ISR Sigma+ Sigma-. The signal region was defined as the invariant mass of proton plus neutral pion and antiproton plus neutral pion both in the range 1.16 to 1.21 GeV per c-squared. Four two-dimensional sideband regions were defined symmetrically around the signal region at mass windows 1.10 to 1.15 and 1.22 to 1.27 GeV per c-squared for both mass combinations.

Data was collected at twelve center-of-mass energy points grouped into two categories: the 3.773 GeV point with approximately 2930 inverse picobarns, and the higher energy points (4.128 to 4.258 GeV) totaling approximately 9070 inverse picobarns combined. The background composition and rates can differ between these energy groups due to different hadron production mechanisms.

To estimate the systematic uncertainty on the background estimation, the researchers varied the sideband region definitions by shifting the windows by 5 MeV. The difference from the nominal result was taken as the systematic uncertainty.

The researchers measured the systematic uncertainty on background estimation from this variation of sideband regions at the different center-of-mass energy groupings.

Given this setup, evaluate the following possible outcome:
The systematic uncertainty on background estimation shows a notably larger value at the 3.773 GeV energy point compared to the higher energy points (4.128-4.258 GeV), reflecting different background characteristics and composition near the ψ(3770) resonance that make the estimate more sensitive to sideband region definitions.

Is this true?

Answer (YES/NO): YES